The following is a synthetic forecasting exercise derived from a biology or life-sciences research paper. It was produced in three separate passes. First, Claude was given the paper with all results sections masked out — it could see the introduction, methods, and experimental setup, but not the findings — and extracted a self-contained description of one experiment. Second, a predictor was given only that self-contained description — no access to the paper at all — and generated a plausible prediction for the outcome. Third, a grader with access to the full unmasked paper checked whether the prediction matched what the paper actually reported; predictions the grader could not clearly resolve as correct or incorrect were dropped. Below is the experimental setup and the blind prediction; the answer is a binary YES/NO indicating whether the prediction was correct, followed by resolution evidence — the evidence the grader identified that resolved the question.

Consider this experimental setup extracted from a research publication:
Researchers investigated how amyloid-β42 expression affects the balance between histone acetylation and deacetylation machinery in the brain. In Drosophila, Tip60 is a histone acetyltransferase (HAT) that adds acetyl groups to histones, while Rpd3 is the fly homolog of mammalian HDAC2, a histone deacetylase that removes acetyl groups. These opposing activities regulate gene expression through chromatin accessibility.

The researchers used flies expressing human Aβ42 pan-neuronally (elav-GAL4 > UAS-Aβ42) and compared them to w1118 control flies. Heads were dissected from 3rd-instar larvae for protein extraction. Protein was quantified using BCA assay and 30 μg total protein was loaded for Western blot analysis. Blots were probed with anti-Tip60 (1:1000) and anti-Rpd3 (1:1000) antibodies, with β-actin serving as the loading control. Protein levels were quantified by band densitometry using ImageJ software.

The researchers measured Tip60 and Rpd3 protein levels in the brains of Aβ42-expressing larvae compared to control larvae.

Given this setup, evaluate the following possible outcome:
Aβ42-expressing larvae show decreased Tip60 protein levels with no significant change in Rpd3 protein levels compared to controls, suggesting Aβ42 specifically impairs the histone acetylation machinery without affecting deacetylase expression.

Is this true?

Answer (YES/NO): NO